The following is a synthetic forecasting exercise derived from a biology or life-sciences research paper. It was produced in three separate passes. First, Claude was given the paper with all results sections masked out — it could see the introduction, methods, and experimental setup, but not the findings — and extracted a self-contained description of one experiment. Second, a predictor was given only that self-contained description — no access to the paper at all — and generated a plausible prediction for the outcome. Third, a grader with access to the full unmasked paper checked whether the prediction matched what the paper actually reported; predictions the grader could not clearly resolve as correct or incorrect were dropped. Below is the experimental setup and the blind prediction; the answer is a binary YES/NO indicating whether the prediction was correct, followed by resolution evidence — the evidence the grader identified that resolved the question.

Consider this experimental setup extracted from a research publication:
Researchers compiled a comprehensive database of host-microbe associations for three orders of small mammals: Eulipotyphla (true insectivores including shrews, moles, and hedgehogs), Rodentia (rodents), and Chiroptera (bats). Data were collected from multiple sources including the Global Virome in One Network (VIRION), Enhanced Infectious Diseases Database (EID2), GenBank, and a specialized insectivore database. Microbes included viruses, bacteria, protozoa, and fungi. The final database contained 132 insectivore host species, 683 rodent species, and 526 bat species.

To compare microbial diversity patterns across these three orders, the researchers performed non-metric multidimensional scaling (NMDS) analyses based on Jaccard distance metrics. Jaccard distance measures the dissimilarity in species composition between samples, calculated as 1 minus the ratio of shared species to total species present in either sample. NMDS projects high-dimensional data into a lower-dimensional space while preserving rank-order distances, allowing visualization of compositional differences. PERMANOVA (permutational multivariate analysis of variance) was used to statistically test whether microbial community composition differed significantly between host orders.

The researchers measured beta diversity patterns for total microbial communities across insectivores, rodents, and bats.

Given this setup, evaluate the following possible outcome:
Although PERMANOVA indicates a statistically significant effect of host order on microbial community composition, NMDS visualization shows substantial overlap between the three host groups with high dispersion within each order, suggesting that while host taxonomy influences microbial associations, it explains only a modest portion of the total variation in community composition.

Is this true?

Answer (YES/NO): YES